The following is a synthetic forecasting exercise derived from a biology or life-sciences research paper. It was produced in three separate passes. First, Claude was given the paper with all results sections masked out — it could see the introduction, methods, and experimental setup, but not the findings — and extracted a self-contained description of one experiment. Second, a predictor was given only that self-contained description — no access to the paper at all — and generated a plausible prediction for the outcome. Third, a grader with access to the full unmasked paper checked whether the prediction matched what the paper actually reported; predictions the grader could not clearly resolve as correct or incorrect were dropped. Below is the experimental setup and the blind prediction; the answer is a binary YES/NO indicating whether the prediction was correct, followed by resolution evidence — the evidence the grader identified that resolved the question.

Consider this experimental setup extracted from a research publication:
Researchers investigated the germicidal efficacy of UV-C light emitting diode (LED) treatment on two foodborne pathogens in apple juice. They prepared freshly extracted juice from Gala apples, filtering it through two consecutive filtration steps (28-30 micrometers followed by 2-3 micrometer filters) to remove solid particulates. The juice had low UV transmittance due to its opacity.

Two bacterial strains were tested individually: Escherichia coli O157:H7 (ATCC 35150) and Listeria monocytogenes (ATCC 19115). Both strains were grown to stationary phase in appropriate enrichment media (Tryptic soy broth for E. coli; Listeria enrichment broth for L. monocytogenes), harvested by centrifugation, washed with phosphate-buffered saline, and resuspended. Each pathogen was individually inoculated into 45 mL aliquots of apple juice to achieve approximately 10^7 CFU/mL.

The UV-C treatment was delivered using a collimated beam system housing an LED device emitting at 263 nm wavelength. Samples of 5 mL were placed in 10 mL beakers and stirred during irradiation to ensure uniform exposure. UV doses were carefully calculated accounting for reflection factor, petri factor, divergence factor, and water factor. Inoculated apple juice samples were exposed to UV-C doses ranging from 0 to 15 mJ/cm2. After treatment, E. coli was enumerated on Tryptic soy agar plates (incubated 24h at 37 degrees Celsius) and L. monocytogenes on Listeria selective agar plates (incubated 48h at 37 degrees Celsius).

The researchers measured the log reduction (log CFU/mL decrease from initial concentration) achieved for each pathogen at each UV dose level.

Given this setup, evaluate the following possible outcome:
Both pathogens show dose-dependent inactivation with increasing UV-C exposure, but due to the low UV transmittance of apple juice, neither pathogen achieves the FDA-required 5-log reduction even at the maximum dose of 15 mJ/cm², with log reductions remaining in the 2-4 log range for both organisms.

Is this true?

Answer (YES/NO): NO